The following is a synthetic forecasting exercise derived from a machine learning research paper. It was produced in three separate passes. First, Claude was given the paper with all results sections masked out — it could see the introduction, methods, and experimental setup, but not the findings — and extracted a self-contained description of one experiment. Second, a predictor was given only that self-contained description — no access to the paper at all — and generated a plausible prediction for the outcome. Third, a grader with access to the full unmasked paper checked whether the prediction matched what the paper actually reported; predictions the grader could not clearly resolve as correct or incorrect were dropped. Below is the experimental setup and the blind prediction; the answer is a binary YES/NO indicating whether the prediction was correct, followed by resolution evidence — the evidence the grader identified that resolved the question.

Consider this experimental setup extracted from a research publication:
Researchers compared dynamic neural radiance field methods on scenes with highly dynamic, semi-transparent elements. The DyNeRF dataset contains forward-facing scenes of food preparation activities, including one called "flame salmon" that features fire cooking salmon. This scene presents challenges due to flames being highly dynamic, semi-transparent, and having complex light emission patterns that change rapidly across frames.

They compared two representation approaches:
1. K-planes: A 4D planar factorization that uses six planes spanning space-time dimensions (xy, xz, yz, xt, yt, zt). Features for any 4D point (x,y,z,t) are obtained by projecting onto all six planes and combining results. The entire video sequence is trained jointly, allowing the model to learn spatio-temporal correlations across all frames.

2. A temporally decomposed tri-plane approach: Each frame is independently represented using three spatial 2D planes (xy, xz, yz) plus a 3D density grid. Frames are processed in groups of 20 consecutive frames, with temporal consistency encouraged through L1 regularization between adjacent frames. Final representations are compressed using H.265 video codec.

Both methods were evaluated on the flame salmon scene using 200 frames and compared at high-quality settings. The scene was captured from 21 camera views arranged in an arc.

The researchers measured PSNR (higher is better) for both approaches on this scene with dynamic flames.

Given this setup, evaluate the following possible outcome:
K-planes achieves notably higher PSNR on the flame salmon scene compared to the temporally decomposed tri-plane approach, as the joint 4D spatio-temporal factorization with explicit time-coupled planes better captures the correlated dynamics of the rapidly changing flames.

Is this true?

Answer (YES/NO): YES